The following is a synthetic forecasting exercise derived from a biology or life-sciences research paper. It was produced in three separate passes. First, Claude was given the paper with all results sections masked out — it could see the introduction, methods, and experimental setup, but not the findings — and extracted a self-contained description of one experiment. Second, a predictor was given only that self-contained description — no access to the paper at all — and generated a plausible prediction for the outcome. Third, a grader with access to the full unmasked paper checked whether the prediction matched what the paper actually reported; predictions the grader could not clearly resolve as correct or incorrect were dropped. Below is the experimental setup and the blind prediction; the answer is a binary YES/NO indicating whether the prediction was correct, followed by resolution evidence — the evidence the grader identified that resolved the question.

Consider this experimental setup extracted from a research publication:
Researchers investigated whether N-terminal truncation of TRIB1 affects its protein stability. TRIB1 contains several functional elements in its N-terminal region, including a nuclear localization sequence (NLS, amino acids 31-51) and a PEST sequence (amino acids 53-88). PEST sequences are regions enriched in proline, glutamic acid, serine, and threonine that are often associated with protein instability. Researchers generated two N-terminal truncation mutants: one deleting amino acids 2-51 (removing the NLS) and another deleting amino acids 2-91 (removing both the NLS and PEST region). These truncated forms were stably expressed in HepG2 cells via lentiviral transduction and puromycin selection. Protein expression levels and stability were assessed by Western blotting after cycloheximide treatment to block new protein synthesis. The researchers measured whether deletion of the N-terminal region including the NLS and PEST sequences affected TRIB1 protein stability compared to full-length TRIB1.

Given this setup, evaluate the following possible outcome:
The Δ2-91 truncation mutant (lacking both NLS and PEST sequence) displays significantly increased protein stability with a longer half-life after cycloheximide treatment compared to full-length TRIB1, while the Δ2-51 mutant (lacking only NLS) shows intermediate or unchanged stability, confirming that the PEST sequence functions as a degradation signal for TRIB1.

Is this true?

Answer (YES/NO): NO